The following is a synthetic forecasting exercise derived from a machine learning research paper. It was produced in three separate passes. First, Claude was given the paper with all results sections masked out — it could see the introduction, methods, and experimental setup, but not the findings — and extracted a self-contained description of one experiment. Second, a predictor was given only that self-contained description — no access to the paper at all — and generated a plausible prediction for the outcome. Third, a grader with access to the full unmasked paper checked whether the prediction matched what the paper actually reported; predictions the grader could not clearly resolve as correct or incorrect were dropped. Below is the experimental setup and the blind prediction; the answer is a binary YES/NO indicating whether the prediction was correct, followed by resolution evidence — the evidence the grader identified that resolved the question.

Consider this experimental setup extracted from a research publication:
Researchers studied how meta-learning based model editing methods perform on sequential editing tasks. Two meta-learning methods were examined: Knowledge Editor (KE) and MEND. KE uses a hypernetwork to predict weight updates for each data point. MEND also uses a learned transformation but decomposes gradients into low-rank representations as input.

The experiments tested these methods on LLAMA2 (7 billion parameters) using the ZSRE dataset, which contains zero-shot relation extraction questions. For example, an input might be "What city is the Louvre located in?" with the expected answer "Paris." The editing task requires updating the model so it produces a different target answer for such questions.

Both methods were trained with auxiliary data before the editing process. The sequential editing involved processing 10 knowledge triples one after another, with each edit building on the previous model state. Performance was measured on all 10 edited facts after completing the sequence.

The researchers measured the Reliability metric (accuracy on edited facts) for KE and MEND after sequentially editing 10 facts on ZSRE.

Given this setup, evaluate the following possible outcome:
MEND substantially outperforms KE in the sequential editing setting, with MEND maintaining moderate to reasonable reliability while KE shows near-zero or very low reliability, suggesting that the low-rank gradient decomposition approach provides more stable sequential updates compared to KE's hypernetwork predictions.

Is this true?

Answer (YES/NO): NO